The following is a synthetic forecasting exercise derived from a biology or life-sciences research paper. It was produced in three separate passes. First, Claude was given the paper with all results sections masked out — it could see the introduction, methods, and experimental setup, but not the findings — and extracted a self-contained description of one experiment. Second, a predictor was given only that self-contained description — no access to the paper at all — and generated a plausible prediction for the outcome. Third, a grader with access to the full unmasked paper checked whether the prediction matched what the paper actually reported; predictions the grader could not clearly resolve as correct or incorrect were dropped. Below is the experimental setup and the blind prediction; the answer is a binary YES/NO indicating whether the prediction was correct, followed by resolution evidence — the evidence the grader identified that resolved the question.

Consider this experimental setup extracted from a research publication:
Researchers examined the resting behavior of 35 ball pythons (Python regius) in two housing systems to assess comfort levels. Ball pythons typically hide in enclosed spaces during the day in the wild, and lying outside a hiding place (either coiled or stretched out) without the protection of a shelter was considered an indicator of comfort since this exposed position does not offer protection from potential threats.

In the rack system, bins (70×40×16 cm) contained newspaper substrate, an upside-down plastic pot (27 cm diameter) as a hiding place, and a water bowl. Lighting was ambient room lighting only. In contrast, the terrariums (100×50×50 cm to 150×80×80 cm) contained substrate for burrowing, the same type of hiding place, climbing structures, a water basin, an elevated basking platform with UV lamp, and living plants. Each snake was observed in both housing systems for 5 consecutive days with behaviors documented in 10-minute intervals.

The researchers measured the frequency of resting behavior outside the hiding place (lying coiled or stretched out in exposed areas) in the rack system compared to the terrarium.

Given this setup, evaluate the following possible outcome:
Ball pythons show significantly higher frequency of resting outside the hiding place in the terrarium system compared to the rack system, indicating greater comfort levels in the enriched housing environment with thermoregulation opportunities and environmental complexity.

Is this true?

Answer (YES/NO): NO